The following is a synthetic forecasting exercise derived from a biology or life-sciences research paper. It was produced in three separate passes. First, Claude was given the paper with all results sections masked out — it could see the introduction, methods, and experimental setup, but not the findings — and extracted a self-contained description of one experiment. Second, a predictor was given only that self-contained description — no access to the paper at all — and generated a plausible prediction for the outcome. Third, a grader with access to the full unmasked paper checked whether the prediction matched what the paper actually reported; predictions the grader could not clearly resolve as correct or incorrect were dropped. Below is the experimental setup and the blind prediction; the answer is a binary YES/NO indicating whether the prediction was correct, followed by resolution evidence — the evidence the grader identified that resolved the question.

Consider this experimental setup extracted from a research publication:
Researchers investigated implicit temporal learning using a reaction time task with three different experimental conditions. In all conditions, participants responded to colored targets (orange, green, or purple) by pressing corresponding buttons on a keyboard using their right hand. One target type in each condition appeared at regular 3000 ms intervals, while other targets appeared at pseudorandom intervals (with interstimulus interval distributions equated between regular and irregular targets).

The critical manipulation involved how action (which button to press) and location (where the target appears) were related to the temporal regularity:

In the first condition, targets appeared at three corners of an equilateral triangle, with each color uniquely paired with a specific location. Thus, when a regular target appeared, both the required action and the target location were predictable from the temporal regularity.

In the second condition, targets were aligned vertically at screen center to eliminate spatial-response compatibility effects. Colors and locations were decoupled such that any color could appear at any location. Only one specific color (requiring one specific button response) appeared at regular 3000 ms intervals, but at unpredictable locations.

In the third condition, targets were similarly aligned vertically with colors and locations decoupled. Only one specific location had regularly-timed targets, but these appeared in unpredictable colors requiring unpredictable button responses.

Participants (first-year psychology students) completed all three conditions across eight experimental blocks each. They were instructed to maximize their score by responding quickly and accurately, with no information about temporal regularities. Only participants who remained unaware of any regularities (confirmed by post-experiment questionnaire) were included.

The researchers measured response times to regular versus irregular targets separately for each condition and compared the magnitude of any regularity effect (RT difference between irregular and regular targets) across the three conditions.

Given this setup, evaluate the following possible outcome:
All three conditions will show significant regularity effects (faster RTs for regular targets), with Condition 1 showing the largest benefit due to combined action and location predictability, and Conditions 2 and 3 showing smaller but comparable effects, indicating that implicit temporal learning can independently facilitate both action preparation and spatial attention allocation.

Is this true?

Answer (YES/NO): NO